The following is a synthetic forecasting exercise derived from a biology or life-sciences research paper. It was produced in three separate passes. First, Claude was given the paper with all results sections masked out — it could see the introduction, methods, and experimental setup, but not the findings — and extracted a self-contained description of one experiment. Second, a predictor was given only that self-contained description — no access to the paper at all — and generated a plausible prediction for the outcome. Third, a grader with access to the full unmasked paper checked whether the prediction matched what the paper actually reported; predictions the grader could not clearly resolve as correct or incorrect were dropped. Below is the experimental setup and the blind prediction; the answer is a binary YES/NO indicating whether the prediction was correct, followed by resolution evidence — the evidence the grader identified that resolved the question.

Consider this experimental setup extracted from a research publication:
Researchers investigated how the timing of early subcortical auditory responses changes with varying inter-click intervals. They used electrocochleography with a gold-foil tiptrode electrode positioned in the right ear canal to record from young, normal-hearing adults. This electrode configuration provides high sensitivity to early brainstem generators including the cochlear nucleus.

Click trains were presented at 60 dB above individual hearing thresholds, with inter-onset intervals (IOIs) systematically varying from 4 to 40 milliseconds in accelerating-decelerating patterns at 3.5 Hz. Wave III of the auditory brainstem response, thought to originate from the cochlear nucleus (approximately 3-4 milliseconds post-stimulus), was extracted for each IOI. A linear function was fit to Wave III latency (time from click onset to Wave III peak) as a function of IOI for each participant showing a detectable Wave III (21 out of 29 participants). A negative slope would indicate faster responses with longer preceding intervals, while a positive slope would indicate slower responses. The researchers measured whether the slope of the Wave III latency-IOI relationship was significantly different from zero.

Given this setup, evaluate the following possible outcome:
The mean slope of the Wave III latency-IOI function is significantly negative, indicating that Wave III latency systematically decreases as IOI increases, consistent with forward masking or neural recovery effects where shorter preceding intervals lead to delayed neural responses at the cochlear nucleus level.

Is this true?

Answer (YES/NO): YES